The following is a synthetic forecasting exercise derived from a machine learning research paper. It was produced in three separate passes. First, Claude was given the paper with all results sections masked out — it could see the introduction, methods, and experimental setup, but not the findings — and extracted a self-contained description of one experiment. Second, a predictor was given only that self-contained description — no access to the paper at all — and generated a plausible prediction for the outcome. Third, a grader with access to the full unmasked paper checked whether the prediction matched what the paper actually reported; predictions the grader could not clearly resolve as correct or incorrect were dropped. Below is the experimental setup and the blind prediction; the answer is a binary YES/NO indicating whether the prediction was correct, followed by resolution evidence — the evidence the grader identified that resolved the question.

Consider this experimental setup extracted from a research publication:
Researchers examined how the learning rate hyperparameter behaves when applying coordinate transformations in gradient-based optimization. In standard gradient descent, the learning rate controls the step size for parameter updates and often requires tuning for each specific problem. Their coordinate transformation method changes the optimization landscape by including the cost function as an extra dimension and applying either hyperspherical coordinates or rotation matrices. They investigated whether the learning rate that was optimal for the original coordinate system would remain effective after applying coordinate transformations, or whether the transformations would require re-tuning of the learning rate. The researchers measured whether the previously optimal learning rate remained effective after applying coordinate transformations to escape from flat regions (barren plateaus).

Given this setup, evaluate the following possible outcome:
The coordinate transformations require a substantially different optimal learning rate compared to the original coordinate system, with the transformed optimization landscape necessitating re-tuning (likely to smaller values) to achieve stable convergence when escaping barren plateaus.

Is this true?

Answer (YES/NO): NO